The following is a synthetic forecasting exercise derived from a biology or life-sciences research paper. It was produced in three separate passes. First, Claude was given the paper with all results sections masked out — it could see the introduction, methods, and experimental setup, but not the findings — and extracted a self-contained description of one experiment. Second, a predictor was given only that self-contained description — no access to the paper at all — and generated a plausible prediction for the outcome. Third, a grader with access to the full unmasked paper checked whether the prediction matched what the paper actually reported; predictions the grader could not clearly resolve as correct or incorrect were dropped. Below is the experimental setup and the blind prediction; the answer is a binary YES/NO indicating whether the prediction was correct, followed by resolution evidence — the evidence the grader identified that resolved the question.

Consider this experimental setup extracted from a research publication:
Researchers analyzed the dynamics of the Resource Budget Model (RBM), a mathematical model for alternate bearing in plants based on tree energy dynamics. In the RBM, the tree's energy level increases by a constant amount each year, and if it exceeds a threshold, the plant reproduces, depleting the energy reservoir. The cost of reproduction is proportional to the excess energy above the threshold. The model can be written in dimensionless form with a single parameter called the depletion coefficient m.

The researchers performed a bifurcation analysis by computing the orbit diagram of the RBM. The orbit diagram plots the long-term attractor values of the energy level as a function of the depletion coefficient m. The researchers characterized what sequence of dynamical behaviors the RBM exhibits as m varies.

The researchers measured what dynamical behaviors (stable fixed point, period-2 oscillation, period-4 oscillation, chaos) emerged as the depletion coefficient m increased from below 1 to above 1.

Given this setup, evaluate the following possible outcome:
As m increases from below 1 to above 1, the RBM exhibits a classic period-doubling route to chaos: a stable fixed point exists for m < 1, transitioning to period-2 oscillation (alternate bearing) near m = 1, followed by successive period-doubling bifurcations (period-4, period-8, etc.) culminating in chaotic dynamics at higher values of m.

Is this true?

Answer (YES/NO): NO